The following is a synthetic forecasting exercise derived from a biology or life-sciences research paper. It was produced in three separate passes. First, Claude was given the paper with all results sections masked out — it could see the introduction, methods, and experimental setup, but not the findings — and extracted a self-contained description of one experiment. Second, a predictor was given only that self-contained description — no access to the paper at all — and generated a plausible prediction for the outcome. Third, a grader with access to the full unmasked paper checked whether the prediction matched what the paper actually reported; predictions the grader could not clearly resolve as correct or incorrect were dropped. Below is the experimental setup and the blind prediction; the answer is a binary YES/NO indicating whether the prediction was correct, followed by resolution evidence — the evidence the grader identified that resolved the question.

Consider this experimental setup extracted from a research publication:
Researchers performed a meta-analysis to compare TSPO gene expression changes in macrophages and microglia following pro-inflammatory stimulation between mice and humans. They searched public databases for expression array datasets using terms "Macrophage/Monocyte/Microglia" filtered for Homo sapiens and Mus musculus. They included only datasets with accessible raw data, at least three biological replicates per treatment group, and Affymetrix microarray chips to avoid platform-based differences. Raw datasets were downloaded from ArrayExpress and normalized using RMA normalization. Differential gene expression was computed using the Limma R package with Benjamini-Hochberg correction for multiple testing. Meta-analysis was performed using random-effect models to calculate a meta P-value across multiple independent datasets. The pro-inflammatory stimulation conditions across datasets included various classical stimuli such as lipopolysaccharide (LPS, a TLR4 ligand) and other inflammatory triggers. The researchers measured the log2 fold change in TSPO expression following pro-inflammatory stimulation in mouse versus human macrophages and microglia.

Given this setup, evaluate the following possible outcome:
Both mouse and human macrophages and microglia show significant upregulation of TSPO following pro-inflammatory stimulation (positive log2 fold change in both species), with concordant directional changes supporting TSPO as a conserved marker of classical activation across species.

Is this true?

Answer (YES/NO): NO